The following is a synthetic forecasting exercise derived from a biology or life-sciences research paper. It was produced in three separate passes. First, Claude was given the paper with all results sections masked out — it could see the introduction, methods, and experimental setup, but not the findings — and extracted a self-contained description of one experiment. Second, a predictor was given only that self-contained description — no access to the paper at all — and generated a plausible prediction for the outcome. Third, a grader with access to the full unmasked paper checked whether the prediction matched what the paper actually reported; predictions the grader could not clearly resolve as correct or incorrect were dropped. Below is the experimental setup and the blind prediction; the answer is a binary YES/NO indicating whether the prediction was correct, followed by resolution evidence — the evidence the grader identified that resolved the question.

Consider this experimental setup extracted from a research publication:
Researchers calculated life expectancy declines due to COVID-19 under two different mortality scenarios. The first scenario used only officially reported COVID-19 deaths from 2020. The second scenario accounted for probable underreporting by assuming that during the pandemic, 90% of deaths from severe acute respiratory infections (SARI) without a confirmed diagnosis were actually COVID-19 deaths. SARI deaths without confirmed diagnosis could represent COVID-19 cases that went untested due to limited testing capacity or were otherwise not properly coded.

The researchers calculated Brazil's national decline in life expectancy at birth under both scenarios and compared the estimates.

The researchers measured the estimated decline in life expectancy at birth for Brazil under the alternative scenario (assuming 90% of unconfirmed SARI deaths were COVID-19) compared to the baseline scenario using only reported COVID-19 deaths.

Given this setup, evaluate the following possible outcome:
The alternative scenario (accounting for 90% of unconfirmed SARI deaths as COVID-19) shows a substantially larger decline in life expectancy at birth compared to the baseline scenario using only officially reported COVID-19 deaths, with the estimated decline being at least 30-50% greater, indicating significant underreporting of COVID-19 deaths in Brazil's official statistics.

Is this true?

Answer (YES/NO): NO